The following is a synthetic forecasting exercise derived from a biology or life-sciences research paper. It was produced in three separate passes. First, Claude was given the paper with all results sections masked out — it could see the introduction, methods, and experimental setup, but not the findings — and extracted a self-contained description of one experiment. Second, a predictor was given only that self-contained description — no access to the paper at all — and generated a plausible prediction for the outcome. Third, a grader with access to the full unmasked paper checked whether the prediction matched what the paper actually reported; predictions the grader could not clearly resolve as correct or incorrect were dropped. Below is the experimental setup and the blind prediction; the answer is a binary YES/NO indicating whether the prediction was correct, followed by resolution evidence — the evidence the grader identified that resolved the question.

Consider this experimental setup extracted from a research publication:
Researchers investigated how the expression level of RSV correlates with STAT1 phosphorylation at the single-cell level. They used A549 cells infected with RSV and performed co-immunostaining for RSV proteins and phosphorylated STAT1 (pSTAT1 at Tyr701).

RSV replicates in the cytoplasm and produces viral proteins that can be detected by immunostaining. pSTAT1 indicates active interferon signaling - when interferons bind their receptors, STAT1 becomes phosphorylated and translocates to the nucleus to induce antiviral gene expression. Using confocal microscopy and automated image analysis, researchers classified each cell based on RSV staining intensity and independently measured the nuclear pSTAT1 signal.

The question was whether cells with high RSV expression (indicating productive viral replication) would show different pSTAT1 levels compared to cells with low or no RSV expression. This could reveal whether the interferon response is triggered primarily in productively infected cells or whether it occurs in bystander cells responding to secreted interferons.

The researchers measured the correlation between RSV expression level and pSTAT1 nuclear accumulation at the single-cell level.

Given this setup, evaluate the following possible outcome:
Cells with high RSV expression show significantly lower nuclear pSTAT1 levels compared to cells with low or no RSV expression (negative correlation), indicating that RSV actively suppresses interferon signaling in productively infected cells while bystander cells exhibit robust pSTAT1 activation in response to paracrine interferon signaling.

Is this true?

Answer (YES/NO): YES